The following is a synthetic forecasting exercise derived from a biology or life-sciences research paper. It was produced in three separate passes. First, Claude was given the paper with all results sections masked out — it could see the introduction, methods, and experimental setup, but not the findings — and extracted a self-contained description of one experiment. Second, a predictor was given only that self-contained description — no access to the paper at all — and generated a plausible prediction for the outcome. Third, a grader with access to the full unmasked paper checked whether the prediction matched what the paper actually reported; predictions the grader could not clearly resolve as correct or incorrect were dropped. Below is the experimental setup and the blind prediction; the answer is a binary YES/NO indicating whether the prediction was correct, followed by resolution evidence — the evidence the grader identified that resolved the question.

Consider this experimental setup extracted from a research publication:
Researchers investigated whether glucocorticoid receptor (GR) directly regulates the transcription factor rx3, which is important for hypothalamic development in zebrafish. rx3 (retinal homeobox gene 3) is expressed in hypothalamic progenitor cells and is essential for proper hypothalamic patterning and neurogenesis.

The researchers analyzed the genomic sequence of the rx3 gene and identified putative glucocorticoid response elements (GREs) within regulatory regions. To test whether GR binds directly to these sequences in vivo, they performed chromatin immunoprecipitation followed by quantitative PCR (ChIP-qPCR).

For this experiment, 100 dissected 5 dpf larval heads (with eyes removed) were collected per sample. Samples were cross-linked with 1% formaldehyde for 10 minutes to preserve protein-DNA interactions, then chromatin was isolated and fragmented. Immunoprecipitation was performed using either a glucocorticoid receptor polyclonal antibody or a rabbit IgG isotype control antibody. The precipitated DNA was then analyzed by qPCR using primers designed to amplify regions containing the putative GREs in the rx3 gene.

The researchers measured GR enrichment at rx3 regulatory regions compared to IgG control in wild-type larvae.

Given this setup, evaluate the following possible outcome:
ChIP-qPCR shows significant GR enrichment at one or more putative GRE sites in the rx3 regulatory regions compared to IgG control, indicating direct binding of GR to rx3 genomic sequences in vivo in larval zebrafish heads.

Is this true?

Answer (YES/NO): YES